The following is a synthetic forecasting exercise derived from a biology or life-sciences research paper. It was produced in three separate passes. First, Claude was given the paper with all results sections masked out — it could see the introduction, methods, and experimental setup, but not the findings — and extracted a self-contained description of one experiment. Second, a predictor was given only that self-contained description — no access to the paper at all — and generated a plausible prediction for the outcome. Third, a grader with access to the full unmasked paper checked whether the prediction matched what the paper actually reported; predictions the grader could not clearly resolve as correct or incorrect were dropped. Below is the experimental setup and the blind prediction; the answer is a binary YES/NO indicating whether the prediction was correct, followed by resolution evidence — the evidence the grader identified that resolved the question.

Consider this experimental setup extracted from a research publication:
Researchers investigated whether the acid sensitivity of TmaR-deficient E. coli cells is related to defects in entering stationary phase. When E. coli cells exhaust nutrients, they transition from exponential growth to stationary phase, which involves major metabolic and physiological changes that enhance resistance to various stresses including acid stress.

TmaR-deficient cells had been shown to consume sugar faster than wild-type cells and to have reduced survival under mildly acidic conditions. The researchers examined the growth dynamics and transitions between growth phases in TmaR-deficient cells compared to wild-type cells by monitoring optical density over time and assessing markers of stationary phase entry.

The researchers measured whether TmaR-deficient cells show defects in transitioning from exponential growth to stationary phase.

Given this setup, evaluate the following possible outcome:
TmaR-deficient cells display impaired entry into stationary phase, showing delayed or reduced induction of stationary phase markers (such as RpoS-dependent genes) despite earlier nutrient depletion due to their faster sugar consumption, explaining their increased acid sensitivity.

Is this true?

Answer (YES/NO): NO